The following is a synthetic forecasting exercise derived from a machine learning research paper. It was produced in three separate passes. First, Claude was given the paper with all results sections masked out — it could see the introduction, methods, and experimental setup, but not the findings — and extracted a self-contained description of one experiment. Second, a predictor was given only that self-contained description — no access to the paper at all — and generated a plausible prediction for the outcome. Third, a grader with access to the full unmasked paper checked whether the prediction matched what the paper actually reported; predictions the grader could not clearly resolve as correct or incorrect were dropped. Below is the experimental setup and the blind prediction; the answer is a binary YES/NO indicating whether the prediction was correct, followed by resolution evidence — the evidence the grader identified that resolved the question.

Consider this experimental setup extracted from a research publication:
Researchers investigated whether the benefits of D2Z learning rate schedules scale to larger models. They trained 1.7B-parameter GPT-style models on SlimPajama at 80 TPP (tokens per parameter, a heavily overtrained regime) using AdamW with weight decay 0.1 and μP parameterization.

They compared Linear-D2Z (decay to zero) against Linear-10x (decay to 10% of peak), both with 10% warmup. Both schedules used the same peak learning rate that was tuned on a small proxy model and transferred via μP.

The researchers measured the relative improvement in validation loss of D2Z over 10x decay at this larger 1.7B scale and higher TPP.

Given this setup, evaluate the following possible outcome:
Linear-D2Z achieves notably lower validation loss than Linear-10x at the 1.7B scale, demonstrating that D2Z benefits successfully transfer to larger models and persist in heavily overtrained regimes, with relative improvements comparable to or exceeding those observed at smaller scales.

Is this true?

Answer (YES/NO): YES